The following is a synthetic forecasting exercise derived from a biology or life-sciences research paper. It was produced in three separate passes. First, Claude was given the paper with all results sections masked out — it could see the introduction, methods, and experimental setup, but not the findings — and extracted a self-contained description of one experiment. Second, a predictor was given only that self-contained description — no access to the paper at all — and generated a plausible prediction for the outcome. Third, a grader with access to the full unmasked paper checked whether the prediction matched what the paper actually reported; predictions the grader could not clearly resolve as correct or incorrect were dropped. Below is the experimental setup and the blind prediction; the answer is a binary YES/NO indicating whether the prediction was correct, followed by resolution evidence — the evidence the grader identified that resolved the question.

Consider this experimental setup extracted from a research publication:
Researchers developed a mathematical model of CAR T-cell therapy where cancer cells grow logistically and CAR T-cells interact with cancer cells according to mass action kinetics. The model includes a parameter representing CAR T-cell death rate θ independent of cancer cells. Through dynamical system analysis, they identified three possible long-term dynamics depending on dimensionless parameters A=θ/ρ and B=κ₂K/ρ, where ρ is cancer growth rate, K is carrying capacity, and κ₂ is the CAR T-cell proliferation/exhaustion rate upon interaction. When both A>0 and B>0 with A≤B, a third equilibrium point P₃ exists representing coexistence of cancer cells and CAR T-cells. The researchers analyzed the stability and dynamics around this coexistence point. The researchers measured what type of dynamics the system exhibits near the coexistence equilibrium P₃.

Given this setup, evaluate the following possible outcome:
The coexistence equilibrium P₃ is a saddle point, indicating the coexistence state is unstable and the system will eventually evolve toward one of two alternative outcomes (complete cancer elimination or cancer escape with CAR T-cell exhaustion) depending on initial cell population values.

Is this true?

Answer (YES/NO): NO